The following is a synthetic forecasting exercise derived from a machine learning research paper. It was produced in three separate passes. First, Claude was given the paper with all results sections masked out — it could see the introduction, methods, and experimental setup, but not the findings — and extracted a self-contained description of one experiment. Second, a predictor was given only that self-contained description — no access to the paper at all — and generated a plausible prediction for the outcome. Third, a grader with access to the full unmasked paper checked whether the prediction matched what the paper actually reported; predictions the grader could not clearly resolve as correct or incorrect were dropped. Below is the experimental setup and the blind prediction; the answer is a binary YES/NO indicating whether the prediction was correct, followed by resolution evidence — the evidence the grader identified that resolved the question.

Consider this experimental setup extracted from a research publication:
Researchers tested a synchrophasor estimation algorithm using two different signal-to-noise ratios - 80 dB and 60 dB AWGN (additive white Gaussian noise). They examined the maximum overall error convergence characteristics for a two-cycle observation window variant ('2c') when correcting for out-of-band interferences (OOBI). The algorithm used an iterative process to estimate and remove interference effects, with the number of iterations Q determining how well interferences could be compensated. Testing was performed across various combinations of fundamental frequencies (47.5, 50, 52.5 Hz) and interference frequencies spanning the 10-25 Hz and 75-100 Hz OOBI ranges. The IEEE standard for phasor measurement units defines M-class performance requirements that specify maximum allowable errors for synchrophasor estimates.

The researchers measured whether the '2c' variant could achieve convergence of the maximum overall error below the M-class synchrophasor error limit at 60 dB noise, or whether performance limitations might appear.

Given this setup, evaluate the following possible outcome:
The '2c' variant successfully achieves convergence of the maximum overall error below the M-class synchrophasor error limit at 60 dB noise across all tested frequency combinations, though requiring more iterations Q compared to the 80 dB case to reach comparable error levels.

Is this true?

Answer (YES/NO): NO